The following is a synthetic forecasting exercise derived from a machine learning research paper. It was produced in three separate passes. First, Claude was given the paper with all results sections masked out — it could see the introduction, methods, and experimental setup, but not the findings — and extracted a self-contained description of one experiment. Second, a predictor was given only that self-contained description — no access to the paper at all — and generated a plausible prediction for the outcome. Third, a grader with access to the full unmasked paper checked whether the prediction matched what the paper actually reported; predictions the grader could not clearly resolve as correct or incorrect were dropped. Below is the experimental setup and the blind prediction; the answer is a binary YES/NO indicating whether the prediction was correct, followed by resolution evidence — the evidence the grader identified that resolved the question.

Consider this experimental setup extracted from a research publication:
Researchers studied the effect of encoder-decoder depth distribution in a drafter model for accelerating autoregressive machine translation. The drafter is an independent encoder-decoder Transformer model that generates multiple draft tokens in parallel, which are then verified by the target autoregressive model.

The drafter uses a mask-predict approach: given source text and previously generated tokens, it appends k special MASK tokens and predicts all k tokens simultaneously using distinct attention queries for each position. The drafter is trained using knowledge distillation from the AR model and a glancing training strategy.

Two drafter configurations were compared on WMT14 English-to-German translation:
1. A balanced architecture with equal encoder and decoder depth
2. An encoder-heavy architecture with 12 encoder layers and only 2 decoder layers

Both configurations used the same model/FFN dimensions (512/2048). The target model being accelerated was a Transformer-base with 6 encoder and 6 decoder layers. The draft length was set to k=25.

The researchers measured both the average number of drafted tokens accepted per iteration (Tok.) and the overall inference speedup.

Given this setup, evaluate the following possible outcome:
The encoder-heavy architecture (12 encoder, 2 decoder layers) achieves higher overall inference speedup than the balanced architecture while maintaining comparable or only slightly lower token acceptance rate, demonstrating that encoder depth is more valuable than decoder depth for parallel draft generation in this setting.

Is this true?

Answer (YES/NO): YES